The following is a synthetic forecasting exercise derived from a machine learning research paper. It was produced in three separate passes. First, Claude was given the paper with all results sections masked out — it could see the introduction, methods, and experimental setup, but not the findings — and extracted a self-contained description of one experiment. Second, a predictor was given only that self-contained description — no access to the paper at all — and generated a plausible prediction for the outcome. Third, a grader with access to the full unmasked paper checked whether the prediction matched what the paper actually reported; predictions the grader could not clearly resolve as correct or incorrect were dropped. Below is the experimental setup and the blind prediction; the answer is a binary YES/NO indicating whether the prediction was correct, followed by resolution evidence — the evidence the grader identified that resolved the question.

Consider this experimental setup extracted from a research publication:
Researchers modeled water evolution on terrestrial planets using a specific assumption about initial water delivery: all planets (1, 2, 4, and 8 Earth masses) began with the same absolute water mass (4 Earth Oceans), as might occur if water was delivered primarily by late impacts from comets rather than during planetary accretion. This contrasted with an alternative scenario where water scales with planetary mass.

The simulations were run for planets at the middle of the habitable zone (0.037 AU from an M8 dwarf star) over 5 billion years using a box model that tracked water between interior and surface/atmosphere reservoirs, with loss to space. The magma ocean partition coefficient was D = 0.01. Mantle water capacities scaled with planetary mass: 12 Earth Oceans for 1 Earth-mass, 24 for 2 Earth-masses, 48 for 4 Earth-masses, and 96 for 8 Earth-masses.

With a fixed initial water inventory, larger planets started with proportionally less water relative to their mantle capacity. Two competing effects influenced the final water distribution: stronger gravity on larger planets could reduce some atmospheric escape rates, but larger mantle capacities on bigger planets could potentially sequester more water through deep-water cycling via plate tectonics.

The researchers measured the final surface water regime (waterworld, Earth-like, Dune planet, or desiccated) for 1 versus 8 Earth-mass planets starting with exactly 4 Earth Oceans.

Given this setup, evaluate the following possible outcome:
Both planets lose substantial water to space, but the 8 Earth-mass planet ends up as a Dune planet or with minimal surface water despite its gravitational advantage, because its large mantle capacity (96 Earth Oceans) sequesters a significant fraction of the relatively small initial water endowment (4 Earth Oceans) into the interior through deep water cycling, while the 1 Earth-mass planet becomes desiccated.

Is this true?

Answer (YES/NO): NO